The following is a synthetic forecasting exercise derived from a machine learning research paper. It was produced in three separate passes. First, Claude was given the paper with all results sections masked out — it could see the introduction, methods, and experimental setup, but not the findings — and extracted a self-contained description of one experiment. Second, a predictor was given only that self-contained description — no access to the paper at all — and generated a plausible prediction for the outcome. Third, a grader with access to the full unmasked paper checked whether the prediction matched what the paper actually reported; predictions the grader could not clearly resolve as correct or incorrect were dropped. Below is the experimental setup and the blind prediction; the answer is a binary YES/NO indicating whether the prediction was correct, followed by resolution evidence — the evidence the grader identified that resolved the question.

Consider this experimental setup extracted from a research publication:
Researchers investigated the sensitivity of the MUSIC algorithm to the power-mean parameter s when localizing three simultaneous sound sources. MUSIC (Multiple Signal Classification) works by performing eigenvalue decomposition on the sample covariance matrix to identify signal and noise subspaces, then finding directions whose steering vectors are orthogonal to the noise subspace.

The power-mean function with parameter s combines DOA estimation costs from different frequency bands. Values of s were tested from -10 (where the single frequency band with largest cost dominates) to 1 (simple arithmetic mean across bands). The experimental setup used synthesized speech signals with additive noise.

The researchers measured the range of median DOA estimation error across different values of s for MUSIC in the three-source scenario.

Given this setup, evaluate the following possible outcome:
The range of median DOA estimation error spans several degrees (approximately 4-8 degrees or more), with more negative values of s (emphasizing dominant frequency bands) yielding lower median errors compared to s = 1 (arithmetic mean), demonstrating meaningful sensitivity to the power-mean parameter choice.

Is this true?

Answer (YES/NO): NO